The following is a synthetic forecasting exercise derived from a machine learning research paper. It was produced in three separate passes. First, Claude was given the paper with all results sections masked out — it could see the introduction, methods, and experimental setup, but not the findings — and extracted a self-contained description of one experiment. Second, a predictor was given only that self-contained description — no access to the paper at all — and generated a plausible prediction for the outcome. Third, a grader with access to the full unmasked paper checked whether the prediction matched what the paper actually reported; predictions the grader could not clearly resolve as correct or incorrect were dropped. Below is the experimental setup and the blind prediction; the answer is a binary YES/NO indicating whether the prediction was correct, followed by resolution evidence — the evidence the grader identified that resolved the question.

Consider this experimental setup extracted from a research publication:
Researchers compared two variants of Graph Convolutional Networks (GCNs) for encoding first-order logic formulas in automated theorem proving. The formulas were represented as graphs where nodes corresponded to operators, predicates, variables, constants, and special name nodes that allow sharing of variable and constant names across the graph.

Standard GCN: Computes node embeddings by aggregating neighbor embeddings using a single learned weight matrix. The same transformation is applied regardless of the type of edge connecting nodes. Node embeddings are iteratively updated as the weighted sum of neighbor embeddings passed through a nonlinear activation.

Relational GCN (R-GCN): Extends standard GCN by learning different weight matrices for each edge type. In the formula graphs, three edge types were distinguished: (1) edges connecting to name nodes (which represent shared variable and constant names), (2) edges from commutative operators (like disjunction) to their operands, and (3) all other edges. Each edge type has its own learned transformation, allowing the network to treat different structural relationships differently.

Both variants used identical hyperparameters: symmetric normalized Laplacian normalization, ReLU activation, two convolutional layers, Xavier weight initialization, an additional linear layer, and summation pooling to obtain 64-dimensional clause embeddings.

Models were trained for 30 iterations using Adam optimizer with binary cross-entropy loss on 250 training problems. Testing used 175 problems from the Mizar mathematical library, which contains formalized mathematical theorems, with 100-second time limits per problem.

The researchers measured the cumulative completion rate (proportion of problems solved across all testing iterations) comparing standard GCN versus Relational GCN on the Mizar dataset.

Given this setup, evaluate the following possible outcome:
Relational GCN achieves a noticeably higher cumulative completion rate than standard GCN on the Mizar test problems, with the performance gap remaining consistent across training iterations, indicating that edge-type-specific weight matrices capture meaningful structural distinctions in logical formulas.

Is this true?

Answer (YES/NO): NO